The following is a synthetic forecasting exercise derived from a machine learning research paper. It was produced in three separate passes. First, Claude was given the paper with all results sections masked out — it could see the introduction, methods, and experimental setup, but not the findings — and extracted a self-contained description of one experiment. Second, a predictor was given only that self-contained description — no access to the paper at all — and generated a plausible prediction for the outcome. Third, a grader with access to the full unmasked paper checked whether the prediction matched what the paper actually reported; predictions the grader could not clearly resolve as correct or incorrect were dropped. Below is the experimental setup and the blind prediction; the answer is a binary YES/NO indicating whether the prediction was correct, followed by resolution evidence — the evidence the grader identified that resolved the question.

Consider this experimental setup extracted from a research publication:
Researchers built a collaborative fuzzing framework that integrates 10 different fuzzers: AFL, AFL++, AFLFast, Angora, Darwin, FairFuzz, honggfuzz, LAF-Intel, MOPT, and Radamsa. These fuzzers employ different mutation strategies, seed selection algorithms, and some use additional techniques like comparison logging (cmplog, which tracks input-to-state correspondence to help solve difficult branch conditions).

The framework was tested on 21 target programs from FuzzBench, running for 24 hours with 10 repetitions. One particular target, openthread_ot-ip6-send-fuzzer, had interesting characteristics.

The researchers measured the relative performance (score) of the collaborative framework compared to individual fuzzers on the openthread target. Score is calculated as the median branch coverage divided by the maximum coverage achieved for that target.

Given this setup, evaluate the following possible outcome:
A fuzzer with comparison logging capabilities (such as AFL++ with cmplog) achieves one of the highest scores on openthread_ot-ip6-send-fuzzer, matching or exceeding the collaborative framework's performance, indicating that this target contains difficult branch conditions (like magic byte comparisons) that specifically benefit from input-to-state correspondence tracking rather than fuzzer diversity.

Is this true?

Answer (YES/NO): YES